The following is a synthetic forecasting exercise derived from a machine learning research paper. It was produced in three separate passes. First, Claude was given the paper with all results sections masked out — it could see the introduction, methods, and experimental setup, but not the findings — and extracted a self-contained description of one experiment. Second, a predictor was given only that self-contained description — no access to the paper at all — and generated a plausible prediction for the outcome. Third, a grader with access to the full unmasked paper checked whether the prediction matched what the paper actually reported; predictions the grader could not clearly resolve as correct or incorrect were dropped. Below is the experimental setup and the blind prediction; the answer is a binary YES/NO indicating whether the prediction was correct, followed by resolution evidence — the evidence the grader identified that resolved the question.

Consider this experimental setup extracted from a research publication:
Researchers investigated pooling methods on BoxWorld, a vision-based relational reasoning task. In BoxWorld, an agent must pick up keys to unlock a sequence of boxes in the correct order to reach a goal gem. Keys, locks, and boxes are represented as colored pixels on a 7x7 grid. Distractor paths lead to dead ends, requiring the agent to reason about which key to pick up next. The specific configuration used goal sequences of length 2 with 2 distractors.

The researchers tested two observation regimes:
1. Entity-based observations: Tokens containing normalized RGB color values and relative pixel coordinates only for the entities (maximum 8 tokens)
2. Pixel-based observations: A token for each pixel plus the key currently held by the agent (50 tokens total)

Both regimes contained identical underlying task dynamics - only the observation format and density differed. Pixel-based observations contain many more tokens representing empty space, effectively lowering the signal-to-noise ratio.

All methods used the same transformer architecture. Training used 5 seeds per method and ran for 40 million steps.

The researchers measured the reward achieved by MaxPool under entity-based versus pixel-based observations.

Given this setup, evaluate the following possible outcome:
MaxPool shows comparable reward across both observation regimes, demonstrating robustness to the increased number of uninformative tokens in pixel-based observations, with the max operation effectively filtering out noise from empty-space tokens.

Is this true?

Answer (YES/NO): NO